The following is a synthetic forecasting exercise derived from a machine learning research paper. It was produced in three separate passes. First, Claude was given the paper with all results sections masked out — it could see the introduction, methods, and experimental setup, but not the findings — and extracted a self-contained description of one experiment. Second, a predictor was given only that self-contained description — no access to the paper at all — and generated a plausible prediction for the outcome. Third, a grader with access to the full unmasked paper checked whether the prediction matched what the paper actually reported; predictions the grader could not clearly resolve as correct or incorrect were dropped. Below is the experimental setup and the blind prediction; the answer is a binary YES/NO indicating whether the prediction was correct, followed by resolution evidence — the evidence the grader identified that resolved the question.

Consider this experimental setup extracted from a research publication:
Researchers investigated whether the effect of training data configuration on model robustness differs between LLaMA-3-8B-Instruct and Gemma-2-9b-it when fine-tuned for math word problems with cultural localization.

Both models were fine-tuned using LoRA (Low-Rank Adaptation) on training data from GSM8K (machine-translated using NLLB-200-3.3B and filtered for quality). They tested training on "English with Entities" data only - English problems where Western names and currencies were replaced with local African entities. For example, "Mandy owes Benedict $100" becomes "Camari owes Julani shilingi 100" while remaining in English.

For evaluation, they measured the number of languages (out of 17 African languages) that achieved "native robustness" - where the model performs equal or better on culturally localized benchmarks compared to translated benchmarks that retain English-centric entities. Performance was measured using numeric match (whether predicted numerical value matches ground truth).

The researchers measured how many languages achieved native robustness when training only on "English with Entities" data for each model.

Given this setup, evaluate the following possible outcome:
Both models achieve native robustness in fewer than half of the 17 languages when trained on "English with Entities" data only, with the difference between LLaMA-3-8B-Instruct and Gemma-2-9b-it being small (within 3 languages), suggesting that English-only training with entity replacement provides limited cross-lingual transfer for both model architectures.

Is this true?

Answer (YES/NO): NO